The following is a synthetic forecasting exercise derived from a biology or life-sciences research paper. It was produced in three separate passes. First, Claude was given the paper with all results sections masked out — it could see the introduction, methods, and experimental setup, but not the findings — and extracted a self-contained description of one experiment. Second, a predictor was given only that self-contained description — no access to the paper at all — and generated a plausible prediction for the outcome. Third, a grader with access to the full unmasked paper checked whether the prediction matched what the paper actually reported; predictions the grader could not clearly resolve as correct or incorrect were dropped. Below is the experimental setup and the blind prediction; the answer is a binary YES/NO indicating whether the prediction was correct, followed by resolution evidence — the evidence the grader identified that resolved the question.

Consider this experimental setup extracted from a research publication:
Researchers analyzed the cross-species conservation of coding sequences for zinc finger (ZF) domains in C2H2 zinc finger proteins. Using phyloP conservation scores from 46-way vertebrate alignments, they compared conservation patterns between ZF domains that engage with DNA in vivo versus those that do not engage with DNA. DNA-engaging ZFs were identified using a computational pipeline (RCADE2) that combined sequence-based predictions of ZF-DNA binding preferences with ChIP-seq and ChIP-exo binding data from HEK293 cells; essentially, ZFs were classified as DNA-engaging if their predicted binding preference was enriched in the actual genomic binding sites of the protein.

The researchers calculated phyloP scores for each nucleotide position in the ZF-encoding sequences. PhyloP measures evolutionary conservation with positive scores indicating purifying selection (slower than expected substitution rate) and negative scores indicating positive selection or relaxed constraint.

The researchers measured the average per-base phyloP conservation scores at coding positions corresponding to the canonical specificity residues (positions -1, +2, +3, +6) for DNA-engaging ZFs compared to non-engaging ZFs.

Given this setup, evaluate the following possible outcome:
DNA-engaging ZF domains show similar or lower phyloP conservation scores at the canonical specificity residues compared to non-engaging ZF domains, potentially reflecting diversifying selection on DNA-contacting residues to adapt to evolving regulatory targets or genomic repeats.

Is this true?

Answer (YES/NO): NO